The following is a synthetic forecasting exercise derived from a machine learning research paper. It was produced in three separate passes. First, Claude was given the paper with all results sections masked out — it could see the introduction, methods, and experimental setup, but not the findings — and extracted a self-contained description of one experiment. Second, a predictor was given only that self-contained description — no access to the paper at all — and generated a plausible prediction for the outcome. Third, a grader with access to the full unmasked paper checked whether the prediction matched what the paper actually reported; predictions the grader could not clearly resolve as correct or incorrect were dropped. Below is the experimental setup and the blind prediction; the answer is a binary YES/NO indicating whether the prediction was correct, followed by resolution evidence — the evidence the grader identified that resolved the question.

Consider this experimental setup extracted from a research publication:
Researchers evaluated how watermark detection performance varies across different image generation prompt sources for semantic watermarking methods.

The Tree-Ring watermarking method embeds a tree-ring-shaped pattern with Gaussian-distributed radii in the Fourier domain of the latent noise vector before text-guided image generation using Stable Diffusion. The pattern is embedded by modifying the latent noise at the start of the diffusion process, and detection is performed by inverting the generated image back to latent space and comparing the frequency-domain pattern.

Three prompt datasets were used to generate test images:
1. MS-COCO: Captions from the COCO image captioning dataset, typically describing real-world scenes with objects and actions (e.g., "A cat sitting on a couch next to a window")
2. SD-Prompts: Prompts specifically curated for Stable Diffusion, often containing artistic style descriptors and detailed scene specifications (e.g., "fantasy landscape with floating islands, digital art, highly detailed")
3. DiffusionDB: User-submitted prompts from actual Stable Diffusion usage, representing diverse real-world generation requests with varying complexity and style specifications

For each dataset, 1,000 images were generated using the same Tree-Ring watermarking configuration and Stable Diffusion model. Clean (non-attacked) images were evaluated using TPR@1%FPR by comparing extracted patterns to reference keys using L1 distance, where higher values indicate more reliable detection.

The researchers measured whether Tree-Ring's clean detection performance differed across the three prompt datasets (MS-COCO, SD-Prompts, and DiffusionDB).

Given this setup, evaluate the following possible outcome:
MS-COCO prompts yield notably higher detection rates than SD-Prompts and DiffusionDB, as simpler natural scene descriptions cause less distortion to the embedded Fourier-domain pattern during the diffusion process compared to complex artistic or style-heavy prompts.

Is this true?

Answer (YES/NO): NO